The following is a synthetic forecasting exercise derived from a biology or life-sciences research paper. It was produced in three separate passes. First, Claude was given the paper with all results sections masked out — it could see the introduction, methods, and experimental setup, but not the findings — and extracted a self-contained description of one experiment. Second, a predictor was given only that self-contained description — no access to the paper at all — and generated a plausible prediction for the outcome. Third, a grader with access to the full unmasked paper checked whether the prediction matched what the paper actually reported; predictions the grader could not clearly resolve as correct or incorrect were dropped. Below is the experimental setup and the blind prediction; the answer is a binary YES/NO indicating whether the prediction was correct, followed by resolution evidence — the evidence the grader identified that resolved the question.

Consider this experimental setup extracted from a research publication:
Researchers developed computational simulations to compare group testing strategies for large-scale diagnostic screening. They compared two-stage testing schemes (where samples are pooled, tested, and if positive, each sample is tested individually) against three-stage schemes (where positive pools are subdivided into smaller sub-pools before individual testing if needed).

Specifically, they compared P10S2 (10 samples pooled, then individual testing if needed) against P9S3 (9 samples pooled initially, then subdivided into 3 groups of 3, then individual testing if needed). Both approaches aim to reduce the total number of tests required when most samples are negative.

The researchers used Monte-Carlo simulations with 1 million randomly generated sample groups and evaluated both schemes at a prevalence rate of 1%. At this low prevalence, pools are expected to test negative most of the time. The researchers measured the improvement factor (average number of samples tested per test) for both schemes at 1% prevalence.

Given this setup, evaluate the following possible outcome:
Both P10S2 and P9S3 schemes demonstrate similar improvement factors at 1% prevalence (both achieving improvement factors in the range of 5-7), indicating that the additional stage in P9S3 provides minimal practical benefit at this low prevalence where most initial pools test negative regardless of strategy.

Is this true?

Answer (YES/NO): NO